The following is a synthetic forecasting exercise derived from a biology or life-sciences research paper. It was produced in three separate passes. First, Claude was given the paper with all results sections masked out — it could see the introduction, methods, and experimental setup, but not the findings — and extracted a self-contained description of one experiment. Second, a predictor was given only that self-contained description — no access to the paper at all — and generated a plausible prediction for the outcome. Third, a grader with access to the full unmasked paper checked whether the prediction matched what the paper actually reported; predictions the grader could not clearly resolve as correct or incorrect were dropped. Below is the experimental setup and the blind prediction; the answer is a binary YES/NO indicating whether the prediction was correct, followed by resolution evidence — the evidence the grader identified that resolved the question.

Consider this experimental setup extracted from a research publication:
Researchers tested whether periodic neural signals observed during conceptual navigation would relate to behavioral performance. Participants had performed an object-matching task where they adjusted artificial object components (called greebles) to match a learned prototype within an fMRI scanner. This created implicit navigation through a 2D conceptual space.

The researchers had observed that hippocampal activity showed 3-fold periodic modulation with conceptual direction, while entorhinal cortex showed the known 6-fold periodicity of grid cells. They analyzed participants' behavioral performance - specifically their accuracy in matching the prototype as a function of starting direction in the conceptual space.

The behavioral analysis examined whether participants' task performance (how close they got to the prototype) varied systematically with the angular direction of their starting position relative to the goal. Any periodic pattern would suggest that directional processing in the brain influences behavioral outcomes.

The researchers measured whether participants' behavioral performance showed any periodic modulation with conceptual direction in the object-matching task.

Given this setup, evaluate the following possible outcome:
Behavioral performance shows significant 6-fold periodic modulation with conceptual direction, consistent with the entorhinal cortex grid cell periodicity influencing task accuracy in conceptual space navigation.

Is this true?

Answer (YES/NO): NO